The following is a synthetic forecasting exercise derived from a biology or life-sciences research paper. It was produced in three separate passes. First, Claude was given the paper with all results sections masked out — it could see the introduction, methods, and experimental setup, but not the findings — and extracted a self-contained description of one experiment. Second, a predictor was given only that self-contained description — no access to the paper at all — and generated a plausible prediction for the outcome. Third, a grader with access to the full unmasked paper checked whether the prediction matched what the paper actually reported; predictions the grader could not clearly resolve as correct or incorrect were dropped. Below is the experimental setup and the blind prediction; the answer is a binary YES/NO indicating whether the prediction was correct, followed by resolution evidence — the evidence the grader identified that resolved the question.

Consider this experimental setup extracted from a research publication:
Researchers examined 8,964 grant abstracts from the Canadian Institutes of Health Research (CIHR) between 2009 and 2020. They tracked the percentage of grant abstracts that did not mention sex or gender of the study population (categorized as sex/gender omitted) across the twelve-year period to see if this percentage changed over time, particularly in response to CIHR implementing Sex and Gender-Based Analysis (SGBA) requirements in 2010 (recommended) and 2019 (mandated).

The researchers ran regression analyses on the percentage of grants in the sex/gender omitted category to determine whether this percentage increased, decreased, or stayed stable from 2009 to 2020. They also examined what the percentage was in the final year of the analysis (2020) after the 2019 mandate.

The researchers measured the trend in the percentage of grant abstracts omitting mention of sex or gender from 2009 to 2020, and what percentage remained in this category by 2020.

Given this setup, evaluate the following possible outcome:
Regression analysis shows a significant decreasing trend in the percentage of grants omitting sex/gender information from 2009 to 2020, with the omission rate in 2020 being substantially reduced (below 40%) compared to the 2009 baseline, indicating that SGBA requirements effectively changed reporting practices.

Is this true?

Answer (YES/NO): NO